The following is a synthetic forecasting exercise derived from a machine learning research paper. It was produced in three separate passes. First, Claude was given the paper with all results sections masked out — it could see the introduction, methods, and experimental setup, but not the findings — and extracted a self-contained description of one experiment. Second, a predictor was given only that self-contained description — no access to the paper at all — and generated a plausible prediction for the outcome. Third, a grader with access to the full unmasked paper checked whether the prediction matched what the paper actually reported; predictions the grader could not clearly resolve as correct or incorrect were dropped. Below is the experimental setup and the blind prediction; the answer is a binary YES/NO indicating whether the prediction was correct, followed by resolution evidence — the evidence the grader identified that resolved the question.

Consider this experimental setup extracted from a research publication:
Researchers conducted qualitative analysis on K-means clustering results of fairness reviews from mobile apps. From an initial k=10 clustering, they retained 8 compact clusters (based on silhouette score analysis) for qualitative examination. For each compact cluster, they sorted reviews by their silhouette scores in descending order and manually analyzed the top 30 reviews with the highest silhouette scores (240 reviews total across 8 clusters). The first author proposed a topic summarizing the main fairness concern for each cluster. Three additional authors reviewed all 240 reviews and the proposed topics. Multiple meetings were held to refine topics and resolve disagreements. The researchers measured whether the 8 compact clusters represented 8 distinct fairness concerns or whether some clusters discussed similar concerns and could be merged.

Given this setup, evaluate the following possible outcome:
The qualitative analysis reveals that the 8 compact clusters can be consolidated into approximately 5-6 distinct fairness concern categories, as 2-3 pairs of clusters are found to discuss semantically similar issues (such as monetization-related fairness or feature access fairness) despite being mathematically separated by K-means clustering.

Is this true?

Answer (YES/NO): YES